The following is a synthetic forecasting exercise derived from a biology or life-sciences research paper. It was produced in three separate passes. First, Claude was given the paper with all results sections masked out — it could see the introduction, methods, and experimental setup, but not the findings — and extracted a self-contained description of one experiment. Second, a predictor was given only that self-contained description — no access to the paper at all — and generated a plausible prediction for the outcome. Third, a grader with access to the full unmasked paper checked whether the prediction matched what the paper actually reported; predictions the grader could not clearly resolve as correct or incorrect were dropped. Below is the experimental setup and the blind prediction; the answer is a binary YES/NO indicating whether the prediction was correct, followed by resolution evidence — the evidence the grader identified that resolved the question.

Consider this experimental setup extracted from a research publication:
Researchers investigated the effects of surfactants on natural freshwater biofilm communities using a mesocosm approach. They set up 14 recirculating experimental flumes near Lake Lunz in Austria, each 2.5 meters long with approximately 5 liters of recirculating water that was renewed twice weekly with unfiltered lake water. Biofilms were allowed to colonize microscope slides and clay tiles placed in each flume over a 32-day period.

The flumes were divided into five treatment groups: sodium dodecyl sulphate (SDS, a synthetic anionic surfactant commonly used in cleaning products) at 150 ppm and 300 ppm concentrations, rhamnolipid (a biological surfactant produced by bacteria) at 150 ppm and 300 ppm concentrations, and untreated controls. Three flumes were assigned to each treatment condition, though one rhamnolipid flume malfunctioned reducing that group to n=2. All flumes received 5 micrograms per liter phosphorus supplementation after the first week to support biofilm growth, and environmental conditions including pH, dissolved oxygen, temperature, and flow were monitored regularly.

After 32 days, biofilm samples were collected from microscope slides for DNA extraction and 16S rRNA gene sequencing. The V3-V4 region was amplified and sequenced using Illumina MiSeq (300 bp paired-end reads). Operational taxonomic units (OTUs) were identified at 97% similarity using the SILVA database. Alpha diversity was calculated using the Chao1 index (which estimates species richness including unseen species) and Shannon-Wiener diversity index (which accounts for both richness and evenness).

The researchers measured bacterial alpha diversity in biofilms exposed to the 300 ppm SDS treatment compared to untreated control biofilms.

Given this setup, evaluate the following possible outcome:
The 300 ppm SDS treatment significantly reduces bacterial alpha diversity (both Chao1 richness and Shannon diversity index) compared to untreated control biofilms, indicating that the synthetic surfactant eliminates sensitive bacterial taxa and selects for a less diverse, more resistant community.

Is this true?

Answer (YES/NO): NO